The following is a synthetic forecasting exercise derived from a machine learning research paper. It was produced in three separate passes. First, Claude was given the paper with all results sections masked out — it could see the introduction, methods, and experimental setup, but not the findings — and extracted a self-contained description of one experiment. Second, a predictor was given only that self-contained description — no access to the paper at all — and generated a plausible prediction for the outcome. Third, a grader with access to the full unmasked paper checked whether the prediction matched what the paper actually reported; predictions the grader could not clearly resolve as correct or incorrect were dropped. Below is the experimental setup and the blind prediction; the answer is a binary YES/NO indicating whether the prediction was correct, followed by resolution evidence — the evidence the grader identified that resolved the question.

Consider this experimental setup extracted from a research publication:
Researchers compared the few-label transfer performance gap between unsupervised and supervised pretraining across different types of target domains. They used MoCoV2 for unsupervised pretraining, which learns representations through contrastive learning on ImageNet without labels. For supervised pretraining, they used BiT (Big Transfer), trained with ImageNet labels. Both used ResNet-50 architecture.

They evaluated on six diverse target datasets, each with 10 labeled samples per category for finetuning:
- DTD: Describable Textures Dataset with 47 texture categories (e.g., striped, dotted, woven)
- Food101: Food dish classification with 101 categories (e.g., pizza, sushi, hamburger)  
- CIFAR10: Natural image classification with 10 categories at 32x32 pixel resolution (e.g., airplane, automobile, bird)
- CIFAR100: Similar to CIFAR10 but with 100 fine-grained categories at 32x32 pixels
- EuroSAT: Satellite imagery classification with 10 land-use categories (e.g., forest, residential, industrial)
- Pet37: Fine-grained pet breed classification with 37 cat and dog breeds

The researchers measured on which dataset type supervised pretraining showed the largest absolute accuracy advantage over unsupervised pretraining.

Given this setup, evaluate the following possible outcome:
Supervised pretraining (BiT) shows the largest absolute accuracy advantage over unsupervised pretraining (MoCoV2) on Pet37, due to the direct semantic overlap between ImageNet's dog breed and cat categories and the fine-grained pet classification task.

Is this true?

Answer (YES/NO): NO